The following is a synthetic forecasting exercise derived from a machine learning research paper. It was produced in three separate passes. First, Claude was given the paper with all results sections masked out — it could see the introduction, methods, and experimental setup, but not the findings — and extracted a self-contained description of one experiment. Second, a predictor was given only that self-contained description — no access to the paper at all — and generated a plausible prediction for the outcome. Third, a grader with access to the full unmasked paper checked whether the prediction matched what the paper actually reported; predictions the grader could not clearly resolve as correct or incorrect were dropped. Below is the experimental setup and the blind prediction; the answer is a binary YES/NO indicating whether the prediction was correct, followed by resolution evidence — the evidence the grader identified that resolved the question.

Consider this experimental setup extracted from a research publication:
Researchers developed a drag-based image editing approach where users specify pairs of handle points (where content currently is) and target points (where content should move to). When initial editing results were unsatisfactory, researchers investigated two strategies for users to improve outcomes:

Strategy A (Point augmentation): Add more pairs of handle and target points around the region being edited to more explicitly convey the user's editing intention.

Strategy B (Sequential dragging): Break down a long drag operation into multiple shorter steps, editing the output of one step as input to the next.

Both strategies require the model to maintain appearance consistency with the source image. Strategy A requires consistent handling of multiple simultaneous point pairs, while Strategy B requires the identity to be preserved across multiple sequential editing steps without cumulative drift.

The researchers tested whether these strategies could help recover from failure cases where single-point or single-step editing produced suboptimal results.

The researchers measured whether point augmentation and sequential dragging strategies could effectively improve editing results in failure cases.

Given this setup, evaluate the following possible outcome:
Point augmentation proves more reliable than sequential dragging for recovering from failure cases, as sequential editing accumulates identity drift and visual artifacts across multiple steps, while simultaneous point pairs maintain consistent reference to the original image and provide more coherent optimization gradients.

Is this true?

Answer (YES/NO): NO